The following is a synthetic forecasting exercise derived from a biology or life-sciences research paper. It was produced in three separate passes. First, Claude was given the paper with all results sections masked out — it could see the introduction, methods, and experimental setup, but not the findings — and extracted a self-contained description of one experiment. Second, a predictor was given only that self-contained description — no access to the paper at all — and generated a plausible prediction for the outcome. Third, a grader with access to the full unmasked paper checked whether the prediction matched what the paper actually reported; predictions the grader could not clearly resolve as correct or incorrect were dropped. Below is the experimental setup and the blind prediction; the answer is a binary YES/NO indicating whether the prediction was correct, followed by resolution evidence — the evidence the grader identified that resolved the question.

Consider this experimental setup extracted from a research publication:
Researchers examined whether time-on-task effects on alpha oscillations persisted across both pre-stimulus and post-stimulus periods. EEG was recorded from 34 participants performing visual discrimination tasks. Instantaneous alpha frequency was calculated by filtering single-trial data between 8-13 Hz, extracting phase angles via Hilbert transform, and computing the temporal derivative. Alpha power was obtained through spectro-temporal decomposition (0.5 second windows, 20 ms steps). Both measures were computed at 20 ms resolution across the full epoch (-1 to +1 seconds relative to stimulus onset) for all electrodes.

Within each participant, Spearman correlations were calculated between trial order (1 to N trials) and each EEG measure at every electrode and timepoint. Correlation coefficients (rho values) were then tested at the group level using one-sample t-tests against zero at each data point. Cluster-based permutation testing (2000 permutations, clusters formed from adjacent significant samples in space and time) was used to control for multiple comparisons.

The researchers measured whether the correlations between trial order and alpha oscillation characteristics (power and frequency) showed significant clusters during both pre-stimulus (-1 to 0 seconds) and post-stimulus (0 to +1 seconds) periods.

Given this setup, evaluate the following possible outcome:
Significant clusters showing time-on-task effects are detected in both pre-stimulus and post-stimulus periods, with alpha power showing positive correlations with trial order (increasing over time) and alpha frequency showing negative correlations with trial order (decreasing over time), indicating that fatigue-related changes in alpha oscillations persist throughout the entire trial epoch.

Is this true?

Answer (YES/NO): YES